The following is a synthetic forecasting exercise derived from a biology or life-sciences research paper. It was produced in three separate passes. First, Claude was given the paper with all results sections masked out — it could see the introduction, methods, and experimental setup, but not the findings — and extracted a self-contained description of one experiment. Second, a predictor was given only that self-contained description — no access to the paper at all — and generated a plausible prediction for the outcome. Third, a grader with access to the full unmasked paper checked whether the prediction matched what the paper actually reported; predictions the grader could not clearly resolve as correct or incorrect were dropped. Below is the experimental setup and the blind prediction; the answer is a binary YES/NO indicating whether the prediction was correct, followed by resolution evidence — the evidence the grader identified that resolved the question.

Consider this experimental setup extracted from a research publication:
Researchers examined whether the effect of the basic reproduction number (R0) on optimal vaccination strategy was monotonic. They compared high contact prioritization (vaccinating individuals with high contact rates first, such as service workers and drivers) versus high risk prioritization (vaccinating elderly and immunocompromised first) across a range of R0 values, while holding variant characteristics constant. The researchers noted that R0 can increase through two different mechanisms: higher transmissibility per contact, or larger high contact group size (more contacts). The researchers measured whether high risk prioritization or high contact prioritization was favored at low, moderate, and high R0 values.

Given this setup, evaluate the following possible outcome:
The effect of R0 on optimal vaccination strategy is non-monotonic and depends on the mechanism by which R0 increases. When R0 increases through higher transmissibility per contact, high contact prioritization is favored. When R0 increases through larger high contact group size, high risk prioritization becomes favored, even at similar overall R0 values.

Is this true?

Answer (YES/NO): YES